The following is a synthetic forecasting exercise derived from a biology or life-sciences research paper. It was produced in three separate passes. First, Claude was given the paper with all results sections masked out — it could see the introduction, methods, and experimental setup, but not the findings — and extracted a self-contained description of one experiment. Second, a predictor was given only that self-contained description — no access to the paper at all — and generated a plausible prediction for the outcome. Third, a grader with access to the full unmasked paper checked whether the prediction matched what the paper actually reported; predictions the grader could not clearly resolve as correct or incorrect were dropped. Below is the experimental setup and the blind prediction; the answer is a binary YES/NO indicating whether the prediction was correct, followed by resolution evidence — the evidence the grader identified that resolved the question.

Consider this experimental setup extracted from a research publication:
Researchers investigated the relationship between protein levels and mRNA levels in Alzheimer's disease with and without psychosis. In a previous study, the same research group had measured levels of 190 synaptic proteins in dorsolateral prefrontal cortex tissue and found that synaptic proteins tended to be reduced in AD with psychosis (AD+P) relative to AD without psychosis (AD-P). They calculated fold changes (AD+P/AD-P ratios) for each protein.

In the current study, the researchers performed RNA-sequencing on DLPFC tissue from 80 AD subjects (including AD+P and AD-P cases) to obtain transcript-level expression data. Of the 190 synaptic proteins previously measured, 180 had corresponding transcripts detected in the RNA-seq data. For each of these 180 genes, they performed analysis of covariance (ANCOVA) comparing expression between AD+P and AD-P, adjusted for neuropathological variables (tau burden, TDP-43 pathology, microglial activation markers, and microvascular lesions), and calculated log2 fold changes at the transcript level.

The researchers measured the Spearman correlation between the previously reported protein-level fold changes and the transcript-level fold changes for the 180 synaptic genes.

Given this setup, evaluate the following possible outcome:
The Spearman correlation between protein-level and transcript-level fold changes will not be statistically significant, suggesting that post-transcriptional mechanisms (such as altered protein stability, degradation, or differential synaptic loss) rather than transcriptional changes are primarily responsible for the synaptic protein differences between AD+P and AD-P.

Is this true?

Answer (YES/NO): NO